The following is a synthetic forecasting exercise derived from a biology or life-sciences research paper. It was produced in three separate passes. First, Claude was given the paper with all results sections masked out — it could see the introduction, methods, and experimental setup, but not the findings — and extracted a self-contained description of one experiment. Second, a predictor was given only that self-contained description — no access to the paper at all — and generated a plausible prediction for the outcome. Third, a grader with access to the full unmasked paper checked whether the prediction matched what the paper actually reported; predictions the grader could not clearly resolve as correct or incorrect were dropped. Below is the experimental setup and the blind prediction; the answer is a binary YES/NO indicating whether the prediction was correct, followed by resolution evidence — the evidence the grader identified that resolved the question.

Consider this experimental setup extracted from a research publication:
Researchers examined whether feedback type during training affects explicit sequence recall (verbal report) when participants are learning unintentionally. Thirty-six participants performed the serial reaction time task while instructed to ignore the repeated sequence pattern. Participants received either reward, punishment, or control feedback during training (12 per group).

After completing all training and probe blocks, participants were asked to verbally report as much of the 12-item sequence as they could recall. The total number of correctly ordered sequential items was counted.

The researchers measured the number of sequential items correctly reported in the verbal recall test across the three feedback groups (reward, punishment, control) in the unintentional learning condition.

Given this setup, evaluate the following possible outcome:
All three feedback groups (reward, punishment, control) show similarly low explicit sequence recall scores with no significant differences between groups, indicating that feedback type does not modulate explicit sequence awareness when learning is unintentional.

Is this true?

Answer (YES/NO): YES